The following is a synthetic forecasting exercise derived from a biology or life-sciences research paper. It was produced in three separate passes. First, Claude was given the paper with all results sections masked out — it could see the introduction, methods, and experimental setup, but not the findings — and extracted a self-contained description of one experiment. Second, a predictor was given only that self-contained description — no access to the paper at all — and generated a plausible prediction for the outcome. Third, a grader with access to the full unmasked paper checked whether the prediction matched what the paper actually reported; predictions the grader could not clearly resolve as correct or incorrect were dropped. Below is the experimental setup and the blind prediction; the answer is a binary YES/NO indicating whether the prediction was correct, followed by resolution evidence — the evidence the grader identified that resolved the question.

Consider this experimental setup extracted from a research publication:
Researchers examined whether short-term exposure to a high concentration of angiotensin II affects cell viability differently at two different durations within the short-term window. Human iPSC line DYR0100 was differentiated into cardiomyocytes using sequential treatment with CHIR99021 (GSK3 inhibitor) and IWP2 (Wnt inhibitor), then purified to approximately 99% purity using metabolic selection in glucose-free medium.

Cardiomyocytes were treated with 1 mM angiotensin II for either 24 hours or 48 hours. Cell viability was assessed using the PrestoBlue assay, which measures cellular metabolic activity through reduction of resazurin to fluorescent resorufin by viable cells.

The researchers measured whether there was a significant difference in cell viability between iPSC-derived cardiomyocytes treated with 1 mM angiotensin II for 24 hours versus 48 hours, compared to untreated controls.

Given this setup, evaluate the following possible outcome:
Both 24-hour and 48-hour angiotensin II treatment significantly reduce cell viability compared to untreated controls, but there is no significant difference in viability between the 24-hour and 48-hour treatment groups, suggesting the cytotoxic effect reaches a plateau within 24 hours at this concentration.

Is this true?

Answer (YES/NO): NO